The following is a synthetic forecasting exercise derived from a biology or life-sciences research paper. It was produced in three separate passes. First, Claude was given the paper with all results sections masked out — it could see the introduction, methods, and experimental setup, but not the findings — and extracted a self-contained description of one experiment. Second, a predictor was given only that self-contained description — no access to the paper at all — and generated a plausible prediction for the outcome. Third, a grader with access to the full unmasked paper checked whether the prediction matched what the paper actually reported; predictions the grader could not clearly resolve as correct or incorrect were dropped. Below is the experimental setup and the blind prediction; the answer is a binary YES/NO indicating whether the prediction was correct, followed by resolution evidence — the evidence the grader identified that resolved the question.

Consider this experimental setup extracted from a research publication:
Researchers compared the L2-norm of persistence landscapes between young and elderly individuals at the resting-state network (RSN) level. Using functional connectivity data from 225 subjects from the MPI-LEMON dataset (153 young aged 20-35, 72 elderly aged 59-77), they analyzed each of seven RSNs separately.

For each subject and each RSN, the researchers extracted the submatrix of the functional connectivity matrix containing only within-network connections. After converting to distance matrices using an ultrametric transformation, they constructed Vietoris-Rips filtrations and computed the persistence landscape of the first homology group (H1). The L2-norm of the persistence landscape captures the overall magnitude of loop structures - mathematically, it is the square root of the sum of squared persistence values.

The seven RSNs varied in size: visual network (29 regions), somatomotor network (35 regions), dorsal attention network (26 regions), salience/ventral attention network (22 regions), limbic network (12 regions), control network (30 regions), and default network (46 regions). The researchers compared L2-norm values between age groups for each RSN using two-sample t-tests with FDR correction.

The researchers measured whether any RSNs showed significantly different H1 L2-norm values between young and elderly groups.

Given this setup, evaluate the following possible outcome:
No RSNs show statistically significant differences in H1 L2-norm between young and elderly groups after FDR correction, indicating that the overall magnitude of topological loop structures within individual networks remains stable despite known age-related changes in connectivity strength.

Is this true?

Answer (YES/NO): NO